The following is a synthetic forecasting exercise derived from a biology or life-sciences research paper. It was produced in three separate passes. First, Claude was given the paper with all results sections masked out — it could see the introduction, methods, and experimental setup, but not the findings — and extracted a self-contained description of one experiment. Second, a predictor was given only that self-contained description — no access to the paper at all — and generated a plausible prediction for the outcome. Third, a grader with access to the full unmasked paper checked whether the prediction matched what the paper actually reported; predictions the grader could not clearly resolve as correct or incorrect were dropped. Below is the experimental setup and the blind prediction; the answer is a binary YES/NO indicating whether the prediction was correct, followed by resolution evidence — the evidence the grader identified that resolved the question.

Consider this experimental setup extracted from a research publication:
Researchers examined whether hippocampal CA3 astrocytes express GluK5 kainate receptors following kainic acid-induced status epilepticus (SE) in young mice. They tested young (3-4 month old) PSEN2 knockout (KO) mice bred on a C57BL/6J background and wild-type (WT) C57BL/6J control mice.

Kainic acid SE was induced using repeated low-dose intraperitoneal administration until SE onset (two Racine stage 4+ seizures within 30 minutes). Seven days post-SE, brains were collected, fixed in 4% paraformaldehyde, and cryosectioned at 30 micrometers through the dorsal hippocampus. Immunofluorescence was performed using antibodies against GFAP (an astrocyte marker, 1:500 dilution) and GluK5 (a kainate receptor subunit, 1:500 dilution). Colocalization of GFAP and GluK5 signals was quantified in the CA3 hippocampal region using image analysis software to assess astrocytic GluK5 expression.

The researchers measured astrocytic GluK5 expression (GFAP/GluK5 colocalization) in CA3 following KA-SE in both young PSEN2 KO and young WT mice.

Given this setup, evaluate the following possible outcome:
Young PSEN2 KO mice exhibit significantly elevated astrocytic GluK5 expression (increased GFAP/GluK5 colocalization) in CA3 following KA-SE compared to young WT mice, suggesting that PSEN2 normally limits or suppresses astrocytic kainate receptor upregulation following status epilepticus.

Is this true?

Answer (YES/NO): NO